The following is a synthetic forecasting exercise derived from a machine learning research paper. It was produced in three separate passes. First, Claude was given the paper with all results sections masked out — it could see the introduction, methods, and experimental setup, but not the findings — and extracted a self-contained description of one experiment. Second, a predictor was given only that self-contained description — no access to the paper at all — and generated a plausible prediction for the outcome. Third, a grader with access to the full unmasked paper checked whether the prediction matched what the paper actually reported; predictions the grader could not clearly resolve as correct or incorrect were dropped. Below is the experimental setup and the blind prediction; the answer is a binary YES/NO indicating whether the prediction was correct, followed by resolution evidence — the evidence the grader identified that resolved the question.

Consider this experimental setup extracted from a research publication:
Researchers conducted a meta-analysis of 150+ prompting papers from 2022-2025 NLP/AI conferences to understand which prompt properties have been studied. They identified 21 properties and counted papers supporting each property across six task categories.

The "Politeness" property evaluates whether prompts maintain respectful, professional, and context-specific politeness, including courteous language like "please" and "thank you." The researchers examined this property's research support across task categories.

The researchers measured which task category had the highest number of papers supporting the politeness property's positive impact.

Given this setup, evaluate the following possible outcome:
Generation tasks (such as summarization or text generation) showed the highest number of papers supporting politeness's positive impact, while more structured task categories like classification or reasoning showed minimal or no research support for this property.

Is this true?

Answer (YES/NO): YES